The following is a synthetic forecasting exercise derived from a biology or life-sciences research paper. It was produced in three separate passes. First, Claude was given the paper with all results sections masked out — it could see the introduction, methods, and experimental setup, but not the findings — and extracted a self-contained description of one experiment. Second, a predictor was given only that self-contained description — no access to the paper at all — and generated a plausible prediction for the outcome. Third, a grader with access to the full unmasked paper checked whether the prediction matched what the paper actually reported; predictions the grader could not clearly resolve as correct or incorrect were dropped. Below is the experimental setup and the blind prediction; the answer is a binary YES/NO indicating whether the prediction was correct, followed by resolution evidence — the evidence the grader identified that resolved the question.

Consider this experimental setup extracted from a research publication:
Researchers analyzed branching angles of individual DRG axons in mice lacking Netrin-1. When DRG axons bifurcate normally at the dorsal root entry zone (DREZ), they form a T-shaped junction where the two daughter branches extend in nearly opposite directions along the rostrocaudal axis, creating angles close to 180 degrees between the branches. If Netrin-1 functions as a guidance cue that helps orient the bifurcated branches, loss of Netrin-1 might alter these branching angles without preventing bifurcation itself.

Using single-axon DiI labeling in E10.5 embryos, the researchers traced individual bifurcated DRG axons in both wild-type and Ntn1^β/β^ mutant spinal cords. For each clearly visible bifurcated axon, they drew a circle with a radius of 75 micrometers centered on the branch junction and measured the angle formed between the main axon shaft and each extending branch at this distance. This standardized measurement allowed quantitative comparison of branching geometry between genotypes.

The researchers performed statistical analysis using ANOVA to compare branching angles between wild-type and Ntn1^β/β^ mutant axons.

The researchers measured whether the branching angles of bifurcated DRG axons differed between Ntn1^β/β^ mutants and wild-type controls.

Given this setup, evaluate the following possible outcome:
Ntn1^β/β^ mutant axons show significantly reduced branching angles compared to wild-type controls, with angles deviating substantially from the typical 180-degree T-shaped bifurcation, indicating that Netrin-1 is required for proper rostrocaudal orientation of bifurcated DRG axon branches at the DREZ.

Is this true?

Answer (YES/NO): NO